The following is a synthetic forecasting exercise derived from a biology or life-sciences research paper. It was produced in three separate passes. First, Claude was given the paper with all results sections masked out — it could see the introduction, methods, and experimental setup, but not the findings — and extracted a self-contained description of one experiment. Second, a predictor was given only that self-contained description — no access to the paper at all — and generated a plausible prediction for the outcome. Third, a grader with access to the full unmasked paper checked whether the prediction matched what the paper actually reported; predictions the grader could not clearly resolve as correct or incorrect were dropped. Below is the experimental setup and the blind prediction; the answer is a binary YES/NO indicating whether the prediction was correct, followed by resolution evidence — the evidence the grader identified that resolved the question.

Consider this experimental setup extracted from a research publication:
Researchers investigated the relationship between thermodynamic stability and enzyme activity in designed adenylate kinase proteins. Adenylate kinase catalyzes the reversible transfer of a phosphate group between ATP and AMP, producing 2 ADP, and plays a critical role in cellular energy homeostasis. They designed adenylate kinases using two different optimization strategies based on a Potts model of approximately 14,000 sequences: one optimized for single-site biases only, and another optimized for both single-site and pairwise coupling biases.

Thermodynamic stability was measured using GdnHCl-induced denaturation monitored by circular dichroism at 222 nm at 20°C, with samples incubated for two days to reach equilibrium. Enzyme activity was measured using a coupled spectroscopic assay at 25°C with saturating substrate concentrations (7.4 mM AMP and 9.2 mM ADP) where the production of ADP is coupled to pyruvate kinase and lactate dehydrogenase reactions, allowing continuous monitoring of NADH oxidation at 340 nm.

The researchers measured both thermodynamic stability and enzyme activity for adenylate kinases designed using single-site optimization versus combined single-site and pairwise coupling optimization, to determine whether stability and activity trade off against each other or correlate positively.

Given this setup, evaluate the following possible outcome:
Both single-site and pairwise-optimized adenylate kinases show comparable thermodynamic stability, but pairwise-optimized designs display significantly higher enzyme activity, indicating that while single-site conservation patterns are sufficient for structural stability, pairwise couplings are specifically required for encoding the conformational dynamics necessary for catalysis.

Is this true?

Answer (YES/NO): NO